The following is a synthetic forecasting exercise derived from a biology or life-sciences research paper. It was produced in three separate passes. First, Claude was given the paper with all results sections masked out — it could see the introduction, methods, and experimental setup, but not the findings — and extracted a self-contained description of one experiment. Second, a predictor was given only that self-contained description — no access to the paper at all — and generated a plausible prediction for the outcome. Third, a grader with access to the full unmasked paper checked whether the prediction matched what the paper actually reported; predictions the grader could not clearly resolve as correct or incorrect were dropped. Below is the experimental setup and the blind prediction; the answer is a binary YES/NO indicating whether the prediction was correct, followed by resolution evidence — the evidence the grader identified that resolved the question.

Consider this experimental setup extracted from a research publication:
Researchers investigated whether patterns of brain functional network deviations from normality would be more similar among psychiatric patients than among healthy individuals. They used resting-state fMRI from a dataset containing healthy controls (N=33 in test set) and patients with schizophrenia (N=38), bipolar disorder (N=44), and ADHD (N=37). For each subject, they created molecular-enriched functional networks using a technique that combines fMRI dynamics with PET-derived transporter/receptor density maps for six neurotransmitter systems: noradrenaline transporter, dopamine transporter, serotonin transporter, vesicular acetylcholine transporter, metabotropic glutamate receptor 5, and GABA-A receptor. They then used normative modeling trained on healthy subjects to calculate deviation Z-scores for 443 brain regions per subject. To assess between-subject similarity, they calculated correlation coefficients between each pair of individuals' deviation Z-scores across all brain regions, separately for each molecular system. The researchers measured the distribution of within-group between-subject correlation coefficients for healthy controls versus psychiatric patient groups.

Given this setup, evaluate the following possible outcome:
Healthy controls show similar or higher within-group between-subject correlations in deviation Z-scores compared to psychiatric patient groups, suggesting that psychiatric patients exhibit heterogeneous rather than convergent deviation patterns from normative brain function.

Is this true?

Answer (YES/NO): NO